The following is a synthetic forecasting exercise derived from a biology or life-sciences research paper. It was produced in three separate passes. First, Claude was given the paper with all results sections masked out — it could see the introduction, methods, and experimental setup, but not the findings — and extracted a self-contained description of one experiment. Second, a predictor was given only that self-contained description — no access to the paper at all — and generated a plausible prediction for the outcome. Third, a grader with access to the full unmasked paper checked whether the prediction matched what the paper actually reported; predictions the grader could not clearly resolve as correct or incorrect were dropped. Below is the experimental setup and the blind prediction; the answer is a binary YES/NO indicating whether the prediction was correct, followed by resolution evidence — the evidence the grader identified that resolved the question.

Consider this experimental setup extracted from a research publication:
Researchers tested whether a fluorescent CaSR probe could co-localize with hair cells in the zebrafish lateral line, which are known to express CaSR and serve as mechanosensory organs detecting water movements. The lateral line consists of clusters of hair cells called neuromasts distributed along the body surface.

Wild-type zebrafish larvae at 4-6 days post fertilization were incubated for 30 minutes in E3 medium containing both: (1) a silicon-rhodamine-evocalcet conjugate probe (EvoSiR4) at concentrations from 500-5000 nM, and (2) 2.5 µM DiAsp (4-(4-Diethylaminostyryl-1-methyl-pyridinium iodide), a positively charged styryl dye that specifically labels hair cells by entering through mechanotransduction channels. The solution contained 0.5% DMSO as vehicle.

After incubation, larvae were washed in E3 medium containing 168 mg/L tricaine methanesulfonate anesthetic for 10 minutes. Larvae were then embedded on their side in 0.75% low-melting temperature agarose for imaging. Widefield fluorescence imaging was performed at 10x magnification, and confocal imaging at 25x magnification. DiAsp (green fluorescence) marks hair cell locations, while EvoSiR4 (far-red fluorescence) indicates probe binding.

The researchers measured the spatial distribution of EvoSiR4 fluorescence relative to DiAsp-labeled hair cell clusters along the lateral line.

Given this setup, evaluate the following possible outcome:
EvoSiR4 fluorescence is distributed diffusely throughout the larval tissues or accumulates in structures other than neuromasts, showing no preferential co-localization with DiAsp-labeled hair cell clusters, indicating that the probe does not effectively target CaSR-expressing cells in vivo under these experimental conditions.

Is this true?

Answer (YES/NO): NO